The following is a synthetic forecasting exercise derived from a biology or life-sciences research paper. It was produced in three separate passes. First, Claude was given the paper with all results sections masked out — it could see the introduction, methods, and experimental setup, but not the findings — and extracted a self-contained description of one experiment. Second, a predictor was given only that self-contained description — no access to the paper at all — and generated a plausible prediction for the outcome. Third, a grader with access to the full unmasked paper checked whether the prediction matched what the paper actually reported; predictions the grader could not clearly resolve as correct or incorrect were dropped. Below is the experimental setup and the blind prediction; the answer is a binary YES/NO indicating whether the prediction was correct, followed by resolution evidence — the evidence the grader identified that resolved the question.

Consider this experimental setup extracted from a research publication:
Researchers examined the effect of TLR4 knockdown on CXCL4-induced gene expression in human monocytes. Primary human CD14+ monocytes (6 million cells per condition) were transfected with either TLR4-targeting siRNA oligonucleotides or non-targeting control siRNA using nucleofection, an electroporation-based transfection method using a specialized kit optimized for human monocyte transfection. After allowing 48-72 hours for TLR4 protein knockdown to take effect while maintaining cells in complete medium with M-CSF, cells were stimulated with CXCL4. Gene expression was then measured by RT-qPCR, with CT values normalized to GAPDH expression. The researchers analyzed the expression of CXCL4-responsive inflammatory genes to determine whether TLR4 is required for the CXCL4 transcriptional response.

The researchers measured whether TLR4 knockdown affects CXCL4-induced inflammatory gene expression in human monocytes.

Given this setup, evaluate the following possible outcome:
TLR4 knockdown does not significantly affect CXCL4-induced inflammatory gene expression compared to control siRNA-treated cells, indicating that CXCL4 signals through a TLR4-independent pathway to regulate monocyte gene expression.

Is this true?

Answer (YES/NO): NO